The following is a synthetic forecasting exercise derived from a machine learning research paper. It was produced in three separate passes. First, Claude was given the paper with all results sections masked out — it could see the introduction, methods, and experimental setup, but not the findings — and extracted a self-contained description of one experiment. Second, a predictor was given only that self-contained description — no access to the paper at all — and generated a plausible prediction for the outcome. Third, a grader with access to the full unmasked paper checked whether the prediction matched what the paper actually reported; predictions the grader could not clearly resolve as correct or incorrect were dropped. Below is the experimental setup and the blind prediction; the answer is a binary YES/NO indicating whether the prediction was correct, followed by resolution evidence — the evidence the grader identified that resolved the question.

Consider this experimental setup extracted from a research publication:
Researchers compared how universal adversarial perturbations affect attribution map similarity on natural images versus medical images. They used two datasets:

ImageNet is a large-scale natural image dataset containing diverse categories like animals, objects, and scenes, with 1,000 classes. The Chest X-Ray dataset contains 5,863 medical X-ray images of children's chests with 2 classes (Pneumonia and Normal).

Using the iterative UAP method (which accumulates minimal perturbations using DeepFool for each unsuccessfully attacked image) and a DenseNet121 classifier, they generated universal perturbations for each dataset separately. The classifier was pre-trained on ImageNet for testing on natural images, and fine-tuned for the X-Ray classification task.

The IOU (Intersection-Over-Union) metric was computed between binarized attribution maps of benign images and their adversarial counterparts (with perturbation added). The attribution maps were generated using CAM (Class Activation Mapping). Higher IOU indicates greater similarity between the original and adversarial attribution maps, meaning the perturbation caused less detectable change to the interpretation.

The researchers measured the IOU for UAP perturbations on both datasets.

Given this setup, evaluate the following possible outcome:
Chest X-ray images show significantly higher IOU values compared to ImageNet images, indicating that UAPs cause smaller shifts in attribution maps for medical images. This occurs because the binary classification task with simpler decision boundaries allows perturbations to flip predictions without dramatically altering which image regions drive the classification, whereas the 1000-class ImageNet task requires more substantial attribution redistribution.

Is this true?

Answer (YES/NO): NO